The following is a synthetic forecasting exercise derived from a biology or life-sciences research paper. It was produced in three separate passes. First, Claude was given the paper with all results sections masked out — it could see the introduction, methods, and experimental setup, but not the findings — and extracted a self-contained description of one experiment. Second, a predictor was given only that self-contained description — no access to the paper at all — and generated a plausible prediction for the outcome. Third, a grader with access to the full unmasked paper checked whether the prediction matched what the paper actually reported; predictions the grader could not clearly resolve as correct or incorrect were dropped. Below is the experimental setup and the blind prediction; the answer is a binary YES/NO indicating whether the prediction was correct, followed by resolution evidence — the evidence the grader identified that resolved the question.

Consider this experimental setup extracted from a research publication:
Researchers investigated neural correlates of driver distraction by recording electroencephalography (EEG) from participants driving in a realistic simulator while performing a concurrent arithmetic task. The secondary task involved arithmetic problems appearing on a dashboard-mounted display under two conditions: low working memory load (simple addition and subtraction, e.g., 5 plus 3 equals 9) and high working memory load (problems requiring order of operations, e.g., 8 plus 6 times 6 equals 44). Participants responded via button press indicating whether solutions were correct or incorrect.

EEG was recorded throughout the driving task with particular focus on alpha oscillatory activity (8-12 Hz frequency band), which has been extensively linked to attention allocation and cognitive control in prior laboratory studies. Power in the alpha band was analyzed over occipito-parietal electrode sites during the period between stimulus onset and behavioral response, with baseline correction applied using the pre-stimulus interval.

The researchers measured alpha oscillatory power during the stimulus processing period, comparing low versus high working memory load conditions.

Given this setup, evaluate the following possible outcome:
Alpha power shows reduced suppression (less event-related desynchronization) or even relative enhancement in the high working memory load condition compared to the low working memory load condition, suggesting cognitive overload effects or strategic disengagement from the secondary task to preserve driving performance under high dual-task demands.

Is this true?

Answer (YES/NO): NO